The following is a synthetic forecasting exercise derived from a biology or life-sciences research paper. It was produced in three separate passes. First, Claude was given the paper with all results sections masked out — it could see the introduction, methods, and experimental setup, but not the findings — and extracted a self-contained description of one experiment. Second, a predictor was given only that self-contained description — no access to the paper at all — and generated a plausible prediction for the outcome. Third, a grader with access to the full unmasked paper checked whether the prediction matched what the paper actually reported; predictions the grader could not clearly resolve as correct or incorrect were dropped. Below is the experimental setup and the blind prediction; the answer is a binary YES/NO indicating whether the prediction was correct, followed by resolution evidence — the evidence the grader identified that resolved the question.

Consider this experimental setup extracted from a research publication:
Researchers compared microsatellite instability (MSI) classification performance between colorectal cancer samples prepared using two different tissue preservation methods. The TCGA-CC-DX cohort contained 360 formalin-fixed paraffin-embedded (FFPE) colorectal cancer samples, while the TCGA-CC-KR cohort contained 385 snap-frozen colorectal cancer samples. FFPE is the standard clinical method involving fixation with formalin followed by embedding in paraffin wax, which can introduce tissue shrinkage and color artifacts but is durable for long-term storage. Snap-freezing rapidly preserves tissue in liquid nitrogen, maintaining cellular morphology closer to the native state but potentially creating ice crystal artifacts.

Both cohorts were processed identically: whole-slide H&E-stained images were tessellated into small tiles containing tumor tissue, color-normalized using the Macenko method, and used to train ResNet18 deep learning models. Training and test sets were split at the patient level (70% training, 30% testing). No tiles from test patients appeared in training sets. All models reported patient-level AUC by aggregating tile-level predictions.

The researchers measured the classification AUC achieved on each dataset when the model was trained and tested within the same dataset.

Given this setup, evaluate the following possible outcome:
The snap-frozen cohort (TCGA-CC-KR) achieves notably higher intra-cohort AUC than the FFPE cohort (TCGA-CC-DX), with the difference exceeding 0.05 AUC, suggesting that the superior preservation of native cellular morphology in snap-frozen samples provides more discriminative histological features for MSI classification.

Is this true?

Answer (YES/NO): NO